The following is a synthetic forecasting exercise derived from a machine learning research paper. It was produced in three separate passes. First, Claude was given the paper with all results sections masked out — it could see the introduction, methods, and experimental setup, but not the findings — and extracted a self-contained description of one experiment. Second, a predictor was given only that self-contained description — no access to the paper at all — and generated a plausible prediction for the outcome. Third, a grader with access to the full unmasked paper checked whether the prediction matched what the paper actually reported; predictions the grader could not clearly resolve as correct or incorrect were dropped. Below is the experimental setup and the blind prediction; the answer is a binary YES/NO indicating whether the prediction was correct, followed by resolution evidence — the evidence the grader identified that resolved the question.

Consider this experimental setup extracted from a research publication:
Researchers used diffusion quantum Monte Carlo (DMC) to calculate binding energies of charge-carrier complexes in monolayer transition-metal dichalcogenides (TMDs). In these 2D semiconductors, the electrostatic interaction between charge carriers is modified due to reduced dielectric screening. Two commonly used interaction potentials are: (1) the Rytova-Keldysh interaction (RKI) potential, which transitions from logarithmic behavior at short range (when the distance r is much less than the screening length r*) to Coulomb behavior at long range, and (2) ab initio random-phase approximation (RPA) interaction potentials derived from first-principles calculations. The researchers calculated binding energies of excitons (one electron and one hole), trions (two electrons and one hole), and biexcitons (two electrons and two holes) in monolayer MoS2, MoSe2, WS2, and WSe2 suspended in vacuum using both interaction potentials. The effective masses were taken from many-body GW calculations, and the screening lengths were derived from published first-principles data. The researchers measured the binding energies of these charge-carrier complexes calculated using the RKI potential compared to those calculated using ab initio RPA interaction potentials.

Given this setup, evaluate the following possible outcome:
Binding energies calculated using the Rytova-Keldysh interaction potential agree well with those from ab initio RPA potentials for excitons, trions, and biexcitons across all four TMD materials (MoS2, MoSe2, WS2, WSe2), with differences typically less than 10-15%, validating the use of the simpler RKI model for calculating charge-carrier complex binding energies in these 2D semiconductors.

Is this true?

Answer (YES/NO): NO